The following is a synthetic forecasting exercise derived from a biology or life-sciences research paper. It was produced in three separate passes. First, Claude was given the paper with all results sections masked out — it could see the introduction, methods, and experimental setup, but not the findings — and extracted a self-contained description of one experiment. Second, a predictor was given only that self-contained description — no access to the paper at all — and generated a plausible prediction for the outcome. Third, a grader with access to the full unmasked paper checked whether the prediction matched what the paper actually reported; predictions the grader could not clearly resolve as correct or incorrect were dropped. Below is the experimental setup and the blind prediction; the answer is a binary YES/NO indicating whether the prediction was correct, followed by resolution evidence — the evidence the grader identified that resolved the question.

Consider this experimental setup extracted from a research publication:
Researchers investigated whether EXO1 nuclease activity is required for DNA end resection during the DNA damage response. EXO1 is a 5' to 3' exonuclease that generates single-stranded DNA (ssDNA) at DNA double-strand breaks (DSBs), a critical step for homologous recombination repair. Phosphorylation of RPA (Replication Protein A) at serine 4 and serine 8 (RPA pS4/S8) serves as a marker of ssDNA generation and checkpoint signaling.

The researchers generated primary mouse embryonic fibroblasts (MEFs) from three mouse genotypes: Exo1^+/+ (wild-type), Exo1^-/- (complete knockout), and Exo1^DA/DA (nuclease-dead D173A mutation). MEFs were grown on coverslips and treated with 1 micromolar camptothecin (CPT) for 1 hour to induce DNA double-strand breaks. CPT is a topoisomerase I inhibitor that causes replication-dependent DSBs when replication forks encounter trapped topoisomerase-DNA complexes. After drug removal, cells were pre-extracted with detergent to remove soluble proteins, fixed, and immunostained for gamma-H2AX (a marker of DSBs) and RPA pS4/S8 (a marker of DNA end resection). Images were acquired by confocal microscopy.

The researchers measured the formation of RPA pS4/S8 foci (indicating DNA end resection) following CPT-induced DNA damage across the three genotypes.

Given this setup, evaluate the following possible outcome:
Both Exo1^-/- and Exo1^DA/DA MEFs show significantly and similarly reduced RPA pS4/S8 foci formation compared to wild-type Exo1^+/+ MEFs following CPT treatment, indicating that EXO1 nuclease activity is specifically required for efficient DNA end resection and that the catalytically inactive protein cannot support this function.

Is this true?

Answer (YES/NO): YES